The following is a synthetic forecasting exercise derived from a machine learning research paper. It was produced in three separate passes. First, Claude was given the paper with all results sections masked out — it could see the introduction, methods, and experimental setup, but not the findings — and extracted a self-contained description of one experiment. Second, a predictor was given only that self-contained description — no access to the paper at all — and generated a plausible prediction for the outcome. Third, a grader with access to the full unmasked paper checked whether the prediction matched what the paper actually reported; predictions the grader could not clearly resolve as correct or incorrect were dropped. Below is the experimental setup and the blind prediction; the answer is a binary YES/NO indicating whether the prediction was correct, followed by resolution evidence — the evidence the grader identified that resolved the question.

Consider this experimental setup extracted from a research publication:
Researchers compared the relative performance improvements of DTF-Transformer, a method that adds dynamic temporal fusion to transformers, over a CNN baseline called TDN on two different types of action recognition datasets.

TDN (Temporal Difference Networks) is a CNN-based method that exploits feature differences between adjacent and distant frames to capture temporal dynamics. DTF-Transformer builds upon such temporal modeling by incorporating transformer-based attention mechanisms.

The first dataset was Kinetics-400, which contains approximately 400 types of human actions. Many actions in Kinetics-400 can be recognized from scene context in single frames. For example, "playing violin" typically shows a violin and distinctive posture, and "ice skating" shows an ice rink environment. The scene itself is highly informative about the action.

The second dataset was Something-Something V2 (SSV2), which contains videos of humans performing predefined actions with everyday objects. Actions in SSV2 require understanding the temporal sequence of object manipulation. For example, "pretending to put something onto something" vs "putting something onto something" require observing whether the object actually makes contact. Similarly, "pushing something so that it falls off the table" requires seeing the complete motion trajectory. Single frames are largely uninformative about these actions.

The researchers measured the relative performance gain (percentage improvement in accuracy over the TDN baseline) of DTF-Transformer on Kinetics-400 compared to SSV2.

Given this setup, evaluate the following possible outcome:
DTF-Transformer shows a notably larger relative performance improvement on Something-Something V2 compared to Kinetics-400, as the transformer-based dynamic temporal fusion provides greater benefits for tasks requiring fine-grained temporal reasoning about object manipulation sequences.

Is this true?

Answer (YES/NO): NO